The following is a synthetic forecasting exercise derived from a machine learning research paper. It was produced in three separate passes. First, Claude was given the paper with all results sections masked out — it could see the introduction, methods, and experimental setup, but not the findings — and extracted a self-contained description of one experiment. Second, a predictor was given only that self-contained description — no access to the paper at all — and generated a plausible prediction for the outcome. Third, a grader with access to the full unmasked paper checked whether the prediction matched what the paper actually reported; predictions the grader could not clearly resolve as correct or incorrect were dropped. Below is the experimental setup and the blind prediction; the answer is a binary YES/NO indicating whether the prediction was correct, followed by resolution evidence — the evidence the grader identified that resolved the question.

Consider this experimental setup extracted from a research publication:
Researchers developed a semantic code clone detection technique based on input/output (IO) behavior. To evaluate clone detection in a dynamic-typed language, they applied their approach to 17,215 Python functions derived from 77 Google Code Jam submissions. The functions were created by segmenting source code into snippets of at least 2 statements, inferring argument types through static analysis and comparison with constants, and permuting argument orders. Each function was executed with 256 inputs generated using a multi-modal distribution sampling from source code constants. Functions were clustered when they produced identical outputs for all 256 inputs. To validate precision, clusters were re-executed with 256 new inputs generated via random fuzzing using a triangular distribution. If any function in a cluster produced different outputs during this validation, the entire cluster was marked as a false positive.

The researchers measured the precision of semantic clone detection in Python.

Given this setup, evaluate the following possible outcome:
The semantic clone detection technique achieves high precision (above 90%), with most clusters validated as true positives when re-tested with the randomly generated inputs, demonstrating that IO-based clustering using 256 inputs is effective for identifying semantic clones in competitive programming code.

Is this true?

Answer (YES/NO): NO